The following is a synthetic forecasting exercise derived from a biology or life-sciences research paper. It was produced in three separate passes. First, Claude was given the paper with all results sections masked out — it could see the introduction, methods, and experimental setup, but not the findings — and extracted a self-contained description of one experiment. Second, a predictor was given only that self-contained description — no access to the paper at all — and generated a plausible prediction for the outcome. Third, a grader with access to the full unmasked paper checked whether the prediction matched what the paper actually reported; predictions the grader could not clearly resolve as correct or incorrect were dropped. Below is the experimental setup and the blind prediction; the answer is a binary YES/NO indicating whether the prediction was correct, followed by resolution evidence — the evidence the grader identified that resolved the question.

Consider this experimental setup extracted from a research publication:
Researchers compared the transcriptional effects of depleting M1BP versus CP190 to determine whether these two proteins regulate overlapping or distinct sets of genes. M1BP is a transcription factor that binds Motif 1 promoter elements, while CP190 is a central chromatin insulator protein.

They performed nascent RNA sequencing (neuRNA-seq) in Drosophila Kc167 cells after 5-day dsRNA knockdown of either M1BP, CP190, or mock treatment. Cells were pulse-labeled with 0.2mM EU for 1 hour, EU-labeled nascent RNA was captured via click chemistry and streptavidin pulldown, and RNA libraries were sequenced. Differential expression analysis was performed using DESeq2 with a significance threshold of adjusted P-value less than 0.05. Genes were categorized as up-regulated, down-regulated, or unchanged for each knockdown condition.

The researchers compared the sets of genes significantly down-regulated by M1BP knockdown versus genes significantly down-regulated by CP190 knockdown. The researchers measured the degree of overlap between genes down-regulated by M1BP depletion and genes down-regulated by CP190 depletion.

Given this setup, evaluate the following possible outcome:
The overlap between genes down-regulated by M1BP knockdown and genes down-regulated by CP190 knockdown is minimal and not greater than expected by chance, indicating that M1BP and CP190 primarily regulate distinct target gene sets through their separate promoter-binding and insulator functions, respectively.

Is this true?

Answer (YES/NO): NO